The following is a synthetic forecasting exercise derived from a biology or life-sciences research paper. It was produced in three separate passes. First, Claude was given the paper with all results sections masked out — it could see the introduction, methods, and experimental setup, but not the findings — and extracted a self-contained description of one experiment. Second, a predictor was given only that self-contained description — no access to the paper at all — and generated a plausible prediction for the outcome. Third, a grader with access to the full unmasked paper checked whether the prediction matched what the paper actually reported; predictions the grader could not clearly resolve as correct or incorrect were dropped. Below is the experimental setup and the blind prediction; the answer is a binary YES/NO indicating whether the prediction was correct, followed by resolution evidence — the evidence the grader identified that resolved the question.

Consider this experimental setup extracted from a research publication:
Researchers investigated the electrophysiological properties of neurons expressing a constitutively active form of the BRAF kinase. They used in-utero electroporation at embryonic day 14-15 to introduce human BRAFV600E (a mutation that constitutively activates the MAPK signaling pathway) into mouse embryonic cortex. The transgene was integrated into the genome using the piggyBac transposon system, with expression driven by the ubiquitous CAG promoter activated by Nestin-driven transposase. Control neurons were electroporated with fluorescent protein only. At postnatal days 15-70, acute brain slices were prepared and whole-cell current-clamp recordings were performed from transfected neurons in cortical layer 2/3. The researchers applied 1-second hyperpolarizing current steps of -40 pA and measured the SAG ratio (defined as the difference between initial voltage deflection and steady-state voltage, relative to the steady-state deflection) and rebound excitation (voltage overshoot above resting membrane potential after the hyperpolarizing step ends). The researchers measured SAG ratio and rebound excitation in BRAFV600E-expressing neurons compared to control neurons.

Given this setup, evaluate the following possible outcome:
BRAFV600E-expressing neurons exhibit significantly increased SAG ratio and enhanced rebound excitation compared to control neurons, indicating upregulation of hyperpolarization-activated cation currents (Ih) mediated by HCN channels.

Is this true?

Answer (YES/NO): YES